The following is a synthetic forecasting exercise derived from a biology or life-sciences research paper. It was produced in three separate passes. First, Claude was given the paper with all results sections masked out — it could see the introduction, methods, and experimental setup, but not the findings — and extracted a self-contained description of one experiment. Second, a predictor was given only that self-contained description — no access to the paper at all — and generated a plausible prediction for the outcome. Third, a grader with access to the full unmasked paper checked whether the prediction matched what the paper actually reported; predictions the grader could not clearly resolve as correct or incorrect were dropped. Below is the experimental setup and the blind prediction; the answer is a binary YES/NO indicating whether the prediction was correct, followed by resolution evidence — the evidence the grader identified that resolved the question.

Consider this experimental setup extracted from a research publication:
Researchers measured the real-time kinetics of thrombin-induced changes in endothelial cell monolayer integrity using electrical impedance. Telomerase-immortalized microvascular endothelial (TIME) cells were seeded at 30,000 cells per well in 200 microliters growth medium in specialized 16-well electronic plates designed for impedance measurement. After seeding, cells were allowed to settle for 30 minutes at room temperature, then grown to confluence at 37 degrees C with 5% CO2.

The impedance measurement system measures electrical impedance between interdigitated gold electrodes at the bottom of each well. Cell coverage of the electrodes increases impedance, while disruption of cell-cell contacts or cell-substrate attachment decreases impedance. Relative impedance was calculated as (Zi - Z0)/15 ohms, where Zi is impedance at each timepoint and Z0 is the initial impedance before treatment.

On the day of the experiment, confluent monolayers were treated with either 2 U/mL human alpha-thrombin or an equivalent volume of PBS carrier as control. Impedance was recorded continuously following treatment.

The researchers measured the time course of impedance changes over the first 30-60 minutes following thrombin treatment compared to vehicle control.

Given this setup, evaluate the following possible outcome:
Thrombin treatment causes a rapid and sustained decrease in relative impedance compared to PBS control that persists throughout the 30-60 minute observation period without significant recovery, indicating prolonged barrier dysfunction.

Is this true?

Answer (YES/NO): NO